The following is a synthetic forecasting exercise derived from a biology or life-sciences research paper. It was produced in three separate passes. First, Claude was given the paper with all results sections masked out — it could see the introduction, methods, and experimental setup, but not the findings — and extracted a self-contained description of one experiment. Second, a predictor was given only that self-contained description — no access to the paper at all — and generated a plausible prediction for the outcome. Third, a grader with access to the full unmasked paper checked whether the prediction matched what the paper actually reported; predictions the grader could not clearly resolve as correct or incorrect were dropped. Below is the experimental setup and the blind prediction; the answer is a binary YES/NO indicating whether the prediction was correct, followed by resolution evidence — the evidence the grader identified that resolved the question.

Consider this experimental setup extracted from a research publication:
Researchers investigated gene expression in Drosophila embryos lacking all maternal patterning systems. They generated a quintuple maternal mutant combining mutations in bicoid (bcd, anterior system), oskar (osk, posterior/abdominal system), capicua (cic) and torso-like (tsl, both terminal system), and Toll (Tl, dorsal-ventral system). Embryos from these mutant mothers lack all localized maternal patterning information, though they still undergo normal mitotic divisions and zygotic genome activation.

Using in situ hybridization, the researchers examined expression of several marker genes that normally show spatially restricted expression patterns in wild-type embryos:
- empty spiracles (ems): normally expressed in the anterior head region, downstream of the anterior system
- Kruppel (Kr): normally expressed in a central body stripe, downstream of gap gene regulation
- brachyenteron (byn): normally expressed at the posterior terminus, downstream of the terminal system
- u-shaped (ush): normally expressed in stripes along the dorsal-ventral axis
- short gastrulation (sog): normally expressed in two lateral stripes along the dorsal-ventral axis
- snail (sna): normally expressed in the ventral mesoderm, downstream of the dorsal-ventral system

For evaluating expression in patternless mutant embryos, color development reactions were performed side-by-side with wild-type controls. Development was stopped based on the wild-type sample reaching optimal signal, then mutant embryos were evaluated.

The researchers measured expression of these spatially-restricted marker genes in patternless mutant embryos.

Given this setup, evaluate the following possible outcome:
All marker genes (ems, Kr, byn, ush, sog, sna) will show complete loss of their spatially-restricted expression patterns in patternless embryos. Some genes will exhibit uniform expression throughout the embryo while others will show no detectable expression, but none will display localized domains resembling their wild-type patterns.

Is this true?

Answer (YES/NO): YES